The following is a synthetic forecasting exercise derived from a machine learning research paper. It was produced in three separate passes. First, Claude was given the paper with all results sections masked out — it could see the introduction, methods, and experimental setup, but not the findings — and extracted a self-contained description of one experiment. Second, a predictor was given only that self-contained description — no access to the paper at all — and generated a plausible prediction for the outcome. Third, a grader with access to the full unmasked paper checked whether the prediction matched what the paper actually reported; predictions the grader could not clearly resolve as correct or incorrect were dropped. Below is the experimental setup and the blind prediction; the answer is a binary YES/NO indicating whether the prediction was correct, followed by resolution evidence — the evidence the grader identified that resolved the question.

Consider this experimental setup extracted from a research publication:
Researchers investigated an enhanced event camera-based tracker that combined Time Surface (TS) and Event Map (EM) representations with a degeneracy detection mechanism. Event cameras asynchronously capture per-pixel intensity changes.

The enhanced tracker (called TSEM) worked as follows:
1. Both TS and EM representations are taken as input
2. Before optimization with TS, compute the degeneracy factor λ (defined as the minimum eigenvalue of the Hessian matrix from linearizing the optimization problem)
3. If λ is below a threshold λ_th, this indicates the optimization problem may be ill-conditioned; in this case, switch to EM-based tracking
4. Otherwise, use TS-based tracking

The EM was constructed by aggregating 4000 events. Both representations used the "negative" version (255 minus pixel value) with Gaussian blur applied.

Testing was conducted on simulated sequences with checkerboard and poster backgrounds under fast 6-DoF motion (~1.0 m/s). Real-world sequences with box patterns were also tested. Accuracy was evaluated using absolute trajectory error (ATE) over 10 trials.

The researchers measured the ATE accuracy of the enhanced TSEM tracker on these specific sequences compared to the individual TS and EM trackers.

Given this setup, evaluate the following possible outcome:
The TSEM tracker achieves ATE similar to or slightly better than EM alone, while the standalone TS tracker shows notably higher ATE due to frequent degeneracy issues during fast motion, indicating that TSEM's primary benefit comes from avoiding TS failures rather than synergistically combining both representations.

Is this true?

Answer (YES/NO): NO